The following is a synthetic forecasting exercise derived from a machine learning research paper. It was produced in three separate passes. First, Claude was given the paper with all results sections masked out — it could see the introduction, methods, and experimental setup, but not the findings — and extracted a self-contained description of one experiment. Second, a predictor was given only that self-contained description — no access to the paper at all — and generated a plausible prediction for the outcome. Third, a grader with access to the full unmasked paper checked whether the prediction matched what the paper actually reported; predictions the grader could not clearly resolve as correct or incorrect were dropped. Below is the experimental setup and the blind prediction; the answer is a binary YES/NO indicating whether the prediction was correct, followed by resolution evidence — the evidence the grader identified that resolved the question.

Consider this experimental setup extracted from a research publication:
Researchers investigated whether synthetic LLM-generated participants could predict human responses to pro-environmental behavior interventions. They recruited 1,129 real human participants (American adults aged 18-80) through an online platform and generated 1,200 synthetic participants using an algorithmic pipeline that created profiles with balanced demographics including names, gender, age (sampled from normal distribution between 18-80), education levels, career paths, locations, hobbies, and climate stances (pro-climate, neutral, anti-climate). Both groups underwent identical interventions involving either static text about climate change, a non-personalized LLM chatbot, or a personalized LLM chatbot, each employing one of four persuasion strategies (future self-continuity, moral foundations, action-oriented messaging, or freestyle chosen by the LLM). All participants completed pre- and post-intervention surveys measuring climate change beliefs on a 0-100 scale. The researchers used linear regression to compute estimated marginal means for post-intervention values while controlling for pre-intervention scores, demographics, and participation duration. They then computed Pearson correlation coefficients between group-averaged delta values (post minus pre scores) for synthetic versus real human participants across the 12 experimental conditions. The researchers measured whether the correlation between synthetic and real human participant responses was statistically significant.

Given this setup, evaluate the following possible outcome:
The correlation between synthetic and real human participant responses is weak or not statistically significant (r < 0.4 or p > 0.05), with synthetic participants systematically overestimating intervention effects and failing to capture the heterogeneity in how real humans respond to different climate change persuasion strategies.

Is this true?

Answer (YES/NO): YES